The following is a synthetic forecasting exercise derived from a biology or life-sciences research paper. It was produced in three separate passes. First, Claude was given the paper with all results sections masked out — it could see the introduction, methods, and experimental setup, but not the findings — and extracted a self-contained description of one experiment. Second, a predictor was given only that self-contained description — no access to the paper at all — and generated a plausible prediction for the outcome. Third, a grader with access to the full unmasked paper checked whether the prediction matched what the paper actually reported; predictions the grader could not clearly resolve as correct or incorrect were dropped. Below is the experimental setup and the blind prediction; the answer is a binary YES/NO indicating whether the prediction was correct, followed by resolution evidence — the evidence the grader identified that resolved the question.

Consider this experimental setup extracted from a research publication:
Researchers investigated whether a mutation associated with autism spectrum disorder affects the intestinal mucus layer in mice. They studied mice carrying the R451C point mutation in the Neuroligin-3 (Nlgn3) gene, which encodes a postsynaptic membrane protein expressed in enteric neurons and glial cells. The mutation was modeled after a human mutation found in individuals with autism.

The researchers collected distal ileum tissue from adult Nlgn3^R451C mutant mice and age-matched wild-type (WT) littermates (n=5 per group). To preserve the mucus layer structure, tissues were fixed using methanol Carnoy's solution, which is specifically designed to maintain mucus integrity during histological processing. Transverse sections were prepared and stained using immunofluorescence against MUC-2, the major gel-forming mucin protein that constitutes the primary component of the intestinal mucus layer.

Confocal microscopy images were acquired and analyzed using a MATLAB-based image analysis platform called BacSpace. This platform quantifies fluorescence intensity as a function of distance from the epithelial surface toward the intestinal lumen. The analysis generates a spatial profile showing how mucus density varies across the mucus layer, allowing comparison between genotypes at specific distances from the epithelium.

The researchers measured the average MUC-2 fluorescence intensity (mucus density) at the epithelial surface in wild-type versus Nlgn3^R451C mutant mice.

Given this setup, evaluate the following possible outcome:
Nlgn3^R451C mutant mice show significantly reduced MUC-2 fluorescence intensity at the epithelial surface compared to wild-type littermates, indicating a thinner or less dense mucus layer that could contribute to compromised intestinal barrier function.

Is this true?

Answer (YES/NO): NO